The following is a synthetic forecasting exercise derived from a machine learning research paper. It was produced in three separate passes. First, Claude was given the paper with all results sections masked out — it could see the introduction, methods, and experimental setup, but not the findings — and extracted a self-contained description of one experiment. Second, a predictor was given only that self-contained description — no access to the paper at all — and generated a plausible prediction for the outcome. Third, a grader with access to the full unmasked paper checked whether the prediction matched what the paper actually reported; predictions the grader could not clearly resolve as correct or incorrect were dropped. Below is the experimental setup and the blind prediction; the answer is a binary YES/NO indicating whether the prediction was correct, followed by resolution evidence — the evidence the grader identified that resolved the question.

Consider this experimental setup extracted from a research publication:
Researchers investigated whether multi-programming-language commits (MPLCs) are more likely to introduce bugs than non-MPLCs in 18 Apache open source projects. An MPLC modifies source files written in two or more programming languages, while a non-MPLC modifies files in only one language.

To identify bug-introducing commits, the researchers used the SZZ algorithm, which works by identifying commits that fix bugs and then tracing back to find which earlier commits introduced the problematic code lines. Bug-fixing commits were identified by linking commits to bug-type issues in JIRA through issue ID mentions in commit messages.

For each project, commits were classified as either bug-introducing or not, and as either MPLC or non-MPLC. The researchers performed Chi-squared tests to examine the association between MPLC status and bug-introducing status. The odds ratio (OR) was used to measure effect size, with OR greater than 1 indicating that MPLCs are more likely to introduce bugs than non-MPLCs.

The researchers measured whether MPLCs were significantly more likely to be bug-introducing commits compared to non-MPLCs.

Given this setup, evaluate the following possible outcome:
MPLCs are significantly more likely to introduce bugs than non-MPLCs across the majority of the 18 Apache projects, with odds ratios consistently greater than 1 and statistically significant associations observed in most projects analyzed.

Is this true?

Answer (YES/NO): YES